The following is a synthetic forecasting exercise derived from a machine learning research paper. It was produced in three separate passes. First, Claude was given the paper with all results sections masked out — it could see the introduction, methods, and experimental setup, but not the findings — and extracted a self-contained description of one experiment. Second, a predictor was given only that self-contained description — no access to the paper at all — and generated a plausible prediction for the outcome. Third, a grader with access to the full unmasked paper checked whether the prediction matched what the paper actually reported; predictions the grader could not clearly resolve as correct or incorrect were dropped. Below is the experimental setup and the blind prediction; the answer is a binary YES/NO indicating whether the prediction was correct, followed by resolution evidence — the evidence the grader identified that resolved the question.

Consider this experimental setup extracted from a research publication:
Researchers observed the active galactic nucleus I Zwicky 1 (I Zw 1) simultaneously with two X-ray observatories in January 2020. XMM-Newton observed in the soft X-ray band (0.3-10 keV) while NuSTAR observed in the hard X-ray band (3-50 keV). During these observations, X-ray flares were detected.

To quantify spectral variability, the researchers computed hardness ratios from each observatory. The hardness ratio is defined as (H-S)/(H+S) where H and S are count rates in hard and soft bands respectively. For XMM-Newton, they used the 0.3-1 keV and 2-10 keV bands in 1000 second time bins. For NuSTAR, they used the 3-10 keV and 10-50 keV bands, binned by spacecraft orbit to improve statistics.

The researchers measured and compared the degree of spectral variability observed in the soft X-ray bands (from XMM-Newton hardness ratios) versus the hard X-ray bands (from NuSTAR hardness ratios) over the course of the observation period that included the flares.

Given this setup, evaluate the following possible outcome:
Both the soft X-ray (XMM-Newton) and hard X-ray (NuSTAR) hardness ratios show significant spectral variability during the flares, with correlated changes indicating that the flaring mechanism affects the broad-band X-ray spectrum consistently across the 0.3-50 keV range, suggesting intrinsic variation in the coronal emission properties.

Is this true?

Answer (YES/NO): NO